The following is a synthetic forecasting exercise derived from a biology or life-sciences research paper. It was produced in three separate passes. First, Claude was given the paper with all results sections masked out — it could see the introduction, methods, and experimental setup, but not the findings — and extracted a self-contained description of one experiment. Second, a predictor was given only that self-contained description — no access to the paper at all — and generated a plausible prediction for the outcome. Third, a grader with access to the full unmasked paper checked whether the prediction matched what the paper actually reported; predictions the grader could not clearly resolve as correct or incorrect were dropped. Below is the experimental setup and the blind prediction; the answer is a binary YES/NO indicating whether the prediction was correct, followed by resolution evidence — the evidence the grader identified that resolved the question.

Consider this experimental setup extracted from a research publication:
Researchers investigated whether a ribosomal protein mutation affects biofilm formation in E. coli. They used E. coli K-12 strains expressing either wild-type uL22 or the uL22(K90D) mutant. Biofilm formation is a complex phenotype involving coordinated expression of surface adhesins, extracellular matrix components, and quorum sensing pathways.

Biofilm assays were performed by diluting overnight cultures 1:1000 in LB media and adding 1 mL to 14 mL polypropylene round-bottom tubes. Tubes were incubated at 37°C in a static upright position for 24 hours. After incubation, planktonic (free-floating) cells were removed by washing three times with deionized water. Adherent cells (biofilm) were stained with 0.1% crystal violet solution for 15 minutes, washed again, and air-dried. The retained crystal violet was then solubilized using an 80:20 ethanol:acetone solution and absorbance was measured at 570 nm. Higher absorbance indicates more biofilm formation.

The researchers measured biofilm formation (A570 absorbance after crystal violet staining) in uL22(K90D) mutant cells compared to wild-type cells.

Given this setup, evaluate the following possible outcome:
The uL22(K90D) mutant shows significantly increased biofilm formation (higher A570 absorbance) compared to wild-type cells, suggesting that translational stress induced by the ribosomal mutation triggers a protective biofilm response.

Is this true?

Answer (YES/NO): YES